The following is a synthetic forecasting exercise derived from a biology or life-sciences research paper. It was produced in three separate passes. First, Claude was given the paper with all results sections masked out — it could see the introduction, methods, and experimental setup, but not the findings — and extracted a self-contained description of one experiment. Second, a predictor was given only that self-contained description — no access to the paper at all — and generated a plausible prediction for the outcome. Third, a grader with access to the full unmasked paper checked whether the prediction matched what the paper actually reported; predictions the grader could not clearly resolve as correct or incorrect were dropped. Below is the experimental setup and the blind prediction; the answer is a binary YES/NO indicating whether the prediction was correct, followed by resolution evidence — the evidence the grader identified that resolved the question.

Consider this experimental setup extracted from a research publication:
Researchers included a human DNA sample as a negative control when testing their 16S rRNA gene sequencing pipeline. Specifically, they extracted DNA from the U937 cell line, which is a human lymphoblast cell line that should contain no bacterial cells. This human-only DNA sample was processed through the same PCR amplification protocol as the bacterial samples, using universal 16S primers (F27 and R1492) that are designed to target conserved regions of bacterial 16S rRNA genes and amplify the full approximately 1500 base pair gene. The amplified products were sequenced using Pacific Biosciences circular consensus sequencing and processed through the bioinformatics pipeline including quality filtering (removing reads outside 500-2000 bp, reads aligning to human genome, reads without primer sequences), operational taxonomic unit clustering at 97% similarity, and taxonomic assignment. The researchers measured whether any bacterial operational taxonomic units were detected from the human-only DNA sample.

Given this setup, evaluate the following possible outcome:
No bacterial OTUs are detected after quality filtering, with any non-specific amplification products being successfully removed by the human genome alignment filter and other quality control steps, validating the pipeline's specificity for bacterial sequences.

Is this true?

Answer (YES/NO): YES